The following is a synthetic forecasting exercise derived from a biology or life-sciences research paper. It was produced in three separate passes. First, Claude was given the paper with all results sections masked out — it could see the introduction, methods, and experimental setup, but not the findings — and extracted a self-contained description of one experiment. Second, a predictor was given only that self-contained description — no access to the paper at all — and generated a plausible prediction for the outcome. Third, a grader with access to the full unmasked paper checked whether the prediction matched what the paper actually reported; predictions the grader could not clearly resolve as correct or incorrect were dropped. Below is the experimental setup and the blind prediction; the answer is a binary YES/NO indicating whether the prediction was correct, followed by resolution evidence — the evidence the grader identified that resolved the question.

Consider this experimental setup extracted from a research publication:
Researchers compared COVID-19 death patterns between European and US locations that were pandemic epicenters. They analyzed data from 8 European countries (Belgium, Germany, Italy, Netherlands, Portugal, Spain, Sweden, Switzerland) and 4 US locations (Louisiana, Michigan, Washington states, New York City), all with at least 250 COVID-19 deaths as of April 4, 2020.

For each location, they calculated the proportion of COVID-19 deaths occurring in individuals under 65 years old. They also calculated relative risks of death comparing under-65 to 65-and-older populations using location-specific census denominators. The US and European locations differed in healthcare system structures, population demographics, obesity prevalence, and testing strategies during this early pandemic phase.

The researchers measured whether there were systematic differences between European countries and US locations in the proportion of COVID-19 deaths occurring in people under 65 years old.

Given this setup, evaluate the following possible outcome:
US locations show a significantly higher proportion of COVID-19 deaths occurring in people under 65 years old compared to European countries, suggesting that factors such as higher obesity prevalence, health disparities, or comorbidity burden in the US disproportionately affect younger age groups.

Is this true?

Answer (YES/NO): YES